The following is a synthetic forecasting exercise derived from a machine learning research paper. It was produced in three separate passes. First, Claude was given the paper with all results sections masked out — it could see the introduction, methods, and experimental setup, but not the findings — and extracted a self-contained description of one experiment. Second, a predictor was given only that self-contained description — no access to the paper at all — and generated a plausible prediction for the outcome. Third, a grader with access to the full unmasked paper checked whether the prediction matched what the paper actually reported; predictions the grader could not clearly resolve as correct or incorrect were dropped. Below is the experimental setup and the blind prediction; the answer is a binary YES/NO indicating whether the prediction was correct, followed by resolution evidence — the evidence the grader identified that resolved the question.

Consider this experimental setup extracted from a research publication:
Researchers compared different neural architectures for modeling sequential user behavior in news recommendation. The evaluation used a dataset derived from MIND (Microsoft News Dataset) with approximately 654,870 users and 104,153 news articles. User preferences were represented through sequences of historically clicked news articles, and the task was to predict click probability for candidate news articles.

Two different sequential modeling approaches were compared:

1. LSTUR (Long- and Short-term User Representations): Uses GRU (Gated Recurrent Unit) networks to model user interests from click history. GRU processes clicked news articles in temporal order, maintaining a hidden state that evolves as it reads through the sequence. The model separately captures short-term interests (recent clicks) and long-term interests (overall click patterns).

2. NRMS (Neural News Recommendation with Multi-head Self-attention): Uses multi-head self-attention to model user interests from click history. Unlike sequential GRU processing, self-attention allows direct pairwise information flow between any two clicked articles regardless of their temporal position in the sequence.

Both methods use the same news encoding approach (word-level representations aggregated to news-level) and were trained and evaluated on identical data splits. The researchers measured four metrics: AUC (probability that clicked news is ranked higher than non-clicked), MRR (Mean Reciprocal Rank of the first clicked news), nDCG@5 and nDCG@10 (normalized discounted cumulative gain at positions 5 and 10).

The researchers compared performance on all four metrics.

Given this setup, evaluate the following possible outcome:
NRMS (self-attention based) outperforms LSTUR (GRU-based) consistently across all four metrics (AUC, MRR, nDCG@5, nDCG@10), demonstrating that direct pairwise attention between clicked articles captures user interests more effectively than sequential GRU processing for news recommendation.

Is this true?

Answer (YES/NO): YES